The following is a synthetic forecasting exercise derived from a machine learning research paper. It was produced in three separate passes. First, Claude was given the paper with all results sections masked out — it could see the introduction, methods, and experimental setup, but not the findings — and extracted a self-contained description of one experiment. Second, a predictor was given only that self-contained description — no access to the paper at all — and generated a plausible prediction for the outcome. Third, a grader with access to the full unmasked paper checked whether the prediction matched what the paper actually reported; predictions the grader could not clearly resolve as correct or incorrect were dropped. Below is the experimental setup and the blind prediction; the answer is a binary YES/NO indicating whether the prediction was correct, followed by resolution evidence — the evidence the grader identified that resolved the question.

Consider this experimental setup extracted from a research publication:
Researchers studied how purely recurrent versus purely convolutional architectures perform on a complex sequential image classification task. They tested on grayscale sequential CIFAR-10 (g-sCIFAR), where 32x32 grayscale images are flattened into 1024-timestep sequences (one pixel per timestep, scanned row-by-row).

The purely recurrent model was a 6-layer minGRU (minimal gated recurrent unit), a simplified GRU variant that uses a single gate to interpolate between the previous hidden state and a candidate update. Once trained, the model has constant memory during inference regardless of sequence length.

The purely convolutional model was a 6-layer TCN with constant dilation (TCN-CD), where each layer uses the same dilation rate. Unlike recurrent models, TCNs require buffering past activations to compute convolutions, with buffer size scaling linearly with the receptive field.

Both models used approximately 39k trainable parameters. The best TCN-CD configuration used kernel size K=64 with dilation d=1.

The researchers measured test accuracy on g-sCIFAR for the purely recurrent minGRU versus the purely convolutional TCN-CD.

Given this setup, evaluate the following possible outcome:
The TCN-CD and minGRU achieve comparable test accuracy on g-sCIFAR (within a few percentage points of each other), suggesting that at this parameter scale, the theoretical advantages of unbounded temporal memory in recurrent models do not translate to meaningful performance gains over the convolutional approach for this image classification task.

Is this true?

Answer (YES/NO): NO